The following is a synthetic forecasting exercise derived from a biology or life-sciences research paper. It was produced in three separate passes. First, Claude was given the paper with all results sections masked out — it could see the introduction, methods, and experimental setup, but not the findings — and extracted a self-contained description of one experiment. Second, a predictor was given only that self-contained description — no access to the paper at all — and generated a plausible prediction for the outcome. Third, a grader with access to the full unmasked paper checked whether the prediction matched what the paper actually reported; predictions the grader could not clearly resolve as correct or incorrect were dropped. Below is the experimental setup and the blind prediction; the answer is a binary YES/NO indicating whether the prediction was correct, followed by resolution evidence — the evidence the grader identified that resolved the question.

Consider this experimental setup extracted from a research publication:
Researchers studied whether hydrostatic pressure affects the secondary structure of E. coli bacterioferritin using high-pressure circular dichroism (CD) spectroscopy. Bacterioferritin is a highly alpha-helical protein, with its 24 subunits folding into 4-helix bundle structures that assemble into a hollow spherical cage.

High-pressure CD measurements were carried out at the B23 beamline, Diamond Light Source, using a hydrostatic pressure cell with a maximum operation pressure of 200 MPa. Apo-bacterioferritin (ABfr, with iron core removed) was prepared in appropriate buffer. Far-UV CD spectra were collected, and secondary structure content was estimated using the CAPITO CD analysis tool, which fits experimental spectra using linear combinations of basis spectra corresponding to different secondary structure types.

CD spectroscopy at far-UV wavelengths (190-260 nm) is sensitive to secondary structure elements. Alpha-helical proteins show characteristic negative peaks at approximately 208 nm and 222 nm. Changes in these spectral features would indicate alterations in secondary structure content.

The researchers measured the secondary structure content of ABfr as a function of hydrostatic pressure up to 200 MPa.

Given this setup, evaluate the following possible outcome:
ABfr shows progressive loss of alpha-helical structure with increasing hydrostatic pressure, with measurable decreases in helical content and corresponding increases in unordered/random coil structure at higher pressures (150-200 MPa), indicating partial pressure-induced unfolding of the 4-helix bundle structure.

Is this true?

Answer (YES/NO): NO